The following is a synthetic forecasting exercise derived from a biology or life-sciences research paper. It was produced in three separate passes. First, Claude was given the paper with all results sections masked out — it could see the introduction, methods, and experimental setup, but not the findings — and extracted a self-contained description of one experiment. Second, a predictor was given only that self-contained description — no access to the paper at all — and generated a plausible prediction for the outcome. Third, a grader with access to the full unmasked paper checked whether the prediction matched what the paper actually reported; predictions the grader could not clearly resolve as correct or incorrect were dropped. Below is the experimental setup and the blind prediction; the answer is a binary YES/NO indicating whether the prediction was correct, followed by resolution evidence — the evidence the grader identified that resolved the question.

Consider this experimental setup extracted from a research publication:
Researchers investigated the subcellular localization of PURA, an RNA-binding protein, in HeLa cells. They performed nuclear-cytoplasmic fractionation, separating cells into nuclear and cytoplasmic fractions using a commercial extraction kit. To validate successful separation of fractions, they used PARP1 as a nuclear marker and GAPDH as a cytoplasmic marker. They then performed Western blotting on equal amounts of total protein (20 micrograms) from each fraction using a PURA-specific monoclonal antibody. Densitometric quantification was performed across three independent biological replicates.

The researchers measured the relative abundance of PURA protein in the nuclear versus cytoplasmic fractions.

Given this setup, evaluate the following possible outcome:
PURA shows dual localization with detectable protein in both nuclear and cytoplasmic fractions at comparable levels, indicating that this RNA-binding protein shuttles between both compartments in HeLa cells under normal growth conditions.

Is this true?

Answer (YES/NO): NO